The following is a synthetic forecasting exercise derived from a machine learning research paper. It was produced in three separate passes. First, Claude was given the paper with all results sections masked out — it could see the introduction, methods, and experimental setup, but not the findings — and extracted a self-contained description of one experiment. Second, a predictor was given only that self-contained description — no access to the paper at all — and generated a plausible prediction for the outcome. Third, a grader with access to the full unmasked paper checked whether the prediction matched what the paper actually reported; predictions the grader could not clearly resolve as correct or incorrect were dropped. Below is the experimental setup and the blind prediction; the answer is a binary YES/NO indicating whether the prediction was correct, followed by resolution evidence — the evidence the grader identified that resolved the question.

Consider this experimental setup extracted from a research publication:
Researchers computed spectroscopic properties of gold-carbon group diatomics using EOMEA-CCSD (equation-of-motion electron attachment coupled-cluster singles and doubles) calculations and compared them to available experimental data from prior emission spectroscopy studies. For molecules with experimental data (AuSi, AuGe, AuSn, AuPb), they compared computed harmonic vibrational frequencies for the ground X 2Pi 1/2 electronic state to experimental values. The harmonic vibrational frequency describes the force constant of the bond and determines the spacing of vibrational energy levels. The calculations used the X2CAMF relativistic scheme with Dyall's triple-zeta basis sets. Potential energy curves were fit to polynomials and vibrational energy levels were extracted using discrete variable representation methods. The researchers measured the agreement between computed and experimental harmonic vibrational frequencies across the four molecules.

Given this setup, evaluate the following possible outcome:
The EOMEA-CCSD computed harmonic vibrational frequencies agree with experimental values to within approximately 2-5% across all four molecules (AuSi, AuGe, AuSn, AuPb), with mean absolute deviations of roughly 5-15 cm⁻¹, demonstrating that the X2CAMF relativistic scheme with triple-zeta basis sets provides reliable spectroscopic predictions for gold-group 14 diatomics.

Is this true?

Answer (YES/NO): NO